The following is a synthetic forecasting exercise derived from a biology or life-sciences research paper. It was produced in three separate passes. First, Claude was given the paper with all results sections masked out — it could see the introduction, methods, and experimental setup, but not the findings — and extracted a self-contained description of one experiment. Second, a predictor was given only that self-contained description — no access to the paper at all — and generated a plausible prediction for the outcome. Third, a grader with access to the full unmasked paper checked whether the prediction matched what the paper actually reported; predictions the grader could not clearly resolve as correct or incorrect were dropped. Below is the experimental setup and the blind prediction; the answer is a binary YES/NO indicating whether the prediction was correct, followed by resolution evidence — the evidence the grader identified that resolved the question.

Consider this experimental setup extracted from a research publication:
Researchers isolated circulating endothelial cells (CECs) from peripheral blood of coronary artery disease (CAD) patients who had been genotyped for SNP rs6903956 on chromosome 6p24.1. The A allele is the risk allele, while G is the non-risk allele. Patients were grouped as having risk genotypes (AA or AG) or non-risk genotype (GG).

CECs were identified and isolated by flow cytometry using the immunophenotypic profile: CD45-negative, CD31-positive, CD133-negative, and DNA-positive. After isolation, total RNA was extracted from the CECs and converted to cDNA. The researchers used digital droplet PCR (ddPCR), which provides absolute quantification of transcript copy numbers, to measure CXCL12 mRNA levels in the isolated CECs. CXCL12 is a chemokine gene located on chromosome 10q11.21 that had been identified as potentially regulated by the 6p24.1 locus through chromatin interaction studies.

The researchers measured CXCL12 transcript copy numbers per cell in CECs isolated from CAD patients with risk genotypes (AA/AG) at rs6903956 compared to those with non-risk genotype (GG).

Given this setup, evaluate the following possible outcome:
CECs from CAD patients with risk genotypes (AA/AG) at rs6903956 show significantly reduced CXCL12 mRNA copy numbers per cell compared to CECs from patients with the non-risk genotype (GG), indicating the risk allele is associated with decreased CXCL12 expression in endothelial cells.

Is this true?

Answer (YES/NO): NO